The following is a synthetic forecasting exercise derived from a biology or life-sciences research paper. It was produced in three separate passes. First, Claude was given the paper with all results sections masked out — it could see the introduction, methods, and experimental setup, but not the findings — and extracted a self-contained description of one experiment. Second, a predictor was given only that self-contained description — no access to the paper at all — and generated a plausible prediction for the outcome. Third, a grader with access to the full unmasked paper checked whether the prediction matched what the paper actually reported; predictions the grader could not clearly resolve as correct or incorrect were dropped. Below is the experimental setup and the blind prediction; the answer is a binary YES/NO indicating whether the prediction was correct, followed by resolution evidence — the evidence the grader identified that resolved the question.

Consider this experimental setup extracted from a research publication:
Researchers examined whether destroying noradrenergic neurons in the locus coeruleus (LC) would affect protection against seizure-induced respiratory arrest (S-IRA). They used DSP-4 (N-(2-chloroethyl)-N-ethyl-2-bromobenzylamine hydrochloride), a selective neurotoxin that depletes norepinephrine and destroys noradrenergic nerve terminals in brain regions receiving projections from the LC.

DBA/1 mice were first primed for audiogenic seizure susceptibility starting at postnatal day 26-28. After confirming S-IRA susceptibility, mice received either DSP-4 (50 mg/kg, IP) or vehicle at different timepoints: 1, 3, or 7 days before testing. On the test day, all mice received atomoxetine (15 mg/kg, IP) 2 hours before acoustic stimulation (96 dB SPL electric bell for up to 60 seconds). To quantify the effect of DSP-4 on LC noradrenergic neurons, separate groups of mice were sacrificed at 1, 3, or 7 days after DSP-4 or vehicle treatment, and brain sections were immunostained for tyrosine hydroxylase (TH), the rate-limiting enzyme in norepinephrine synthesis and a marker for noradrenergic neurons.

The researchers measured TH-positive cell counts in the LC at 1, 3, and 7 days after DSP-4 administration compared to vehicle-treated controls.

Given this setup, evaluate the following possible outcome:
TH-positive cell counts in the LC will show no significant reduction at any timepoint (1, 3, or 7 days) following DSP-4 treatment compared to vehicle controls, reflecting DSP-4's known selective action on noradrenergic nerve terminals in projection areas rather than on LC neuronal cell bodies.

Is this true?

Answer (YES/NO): NO